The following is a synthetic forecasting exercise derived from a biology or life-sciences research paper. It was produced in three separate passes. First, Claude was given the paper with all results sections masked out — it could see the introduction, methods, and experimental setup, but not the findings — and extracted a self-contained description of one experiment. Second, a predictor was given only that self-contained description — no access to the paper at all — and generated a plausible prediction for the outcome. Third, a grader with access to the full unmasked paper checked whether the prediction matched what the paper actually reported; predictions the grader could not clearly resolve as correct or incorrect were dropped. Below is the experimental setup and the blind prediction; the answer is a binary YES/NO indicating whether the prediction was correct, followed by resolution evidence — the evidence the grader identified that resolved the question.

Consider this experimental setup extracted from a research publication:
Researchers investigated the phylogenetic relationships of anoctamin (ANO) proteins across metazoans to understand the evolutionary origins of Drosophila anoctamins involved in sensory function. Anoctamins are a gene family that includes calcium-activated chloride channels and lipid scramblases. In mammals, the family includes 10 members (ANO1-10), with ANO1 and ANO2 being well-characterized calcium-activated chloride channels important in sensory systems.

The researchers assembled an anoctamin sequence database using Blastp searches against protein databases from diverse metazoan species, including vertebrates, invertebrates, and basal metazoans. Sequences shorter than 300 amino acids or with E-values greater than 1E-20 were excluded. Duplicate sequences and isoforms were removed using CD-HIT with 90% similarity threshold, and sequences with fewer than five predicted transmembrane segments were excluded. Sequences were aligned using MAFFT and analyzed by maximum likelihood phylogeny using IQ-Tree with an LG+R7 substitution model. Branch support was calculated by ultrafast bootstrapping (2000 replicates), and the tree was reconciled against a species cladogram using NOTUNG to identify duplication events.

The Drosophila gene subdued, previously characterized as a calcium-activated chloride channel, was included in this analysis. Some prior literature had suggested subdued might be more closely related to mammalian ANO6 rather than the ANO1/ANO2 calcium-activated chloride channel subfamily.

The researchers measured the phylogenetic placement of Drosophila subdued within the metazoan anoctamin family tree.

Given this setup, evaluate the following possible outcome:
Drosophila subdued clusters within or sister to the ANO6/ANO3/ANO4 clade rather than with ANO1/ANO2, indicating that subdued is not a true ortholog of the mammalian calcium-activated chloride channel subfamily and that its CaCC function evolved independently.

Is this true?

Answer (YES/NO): NO